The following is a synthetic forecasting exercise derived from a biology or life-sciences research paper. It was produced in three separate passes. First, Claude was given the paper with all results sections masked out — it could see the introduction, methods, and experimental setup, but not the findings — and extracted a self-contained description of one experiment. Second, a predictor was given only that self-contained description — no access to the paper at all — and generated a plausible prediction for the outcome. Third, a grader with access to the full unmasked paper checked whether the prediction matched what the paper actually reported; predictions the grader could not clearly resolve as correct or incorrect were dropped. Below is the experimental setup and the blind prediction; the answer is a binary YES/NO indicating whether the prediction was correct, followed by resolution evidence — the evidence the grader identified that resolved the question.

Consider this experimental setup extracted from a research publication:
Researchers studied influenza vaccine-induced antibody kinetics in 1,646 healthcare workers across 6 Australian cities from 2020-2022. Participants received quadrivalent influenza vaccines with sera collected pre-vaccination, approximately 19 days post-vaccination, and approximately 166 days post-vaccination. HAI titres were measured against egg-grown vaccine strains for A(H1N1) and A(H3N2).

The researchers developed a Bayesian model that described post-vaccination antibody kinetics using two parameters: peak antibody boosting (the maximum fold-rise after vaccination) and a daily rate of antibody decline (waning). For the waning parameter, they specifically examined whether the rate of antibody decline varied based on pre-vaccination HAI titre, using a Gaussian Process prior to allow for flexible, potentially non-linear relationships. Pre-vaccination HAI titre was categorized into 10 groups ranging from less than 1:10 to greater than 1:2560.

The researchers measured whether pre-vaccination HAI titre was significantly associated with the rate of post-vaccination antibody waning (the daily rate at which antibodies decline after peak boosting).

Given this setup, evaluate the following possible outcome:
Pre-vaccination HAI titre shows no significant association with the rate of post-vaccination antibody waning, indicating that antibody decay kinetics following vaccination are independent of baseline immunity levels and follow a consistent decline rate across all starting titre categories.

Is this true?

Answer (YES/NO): NO